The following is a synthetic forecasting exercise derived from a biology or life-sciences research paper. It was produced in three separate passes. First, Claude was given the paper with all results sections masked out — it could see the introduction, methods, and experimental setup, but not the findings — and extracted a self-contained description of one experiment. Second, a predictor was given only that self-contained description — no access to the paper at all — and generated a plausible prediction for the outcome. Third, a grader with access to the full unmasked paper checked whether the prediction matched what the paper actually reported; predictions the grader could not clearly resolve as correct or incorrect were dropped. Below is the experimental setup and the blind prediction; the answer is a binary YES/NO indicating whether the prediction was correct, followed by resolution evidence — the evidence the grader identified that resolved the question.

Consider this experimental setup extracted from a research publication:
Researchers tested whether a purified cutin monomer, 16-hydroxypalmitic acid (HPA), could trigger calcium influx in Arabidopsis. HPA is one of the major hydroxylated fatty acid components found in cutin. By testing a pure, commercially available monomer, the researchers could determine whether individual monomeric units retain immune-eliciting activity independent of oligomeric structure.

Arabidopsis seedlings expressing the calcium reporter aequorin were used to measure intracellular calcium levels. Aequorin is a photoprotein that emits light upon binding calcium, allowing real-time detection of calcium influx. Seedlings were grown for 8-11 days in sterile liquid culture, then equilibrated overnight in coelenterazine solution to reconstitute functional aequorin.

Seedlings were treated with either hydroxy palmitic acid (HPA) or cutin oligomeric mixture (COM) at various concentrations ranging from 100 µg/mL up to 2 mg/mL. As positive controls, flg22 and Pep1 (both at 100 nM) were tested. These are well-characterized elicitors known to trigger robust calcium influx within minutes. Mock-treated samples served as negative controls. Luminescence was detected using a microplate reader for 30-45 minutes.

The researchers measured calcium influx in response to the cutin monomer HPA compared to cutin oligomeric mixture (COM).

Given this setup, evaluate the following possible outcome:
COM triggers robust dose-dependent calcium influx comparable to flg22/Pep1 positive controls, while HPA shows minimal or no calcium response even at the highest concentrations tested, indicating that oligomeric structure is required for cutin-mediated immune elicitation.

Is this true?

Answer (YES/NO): YES